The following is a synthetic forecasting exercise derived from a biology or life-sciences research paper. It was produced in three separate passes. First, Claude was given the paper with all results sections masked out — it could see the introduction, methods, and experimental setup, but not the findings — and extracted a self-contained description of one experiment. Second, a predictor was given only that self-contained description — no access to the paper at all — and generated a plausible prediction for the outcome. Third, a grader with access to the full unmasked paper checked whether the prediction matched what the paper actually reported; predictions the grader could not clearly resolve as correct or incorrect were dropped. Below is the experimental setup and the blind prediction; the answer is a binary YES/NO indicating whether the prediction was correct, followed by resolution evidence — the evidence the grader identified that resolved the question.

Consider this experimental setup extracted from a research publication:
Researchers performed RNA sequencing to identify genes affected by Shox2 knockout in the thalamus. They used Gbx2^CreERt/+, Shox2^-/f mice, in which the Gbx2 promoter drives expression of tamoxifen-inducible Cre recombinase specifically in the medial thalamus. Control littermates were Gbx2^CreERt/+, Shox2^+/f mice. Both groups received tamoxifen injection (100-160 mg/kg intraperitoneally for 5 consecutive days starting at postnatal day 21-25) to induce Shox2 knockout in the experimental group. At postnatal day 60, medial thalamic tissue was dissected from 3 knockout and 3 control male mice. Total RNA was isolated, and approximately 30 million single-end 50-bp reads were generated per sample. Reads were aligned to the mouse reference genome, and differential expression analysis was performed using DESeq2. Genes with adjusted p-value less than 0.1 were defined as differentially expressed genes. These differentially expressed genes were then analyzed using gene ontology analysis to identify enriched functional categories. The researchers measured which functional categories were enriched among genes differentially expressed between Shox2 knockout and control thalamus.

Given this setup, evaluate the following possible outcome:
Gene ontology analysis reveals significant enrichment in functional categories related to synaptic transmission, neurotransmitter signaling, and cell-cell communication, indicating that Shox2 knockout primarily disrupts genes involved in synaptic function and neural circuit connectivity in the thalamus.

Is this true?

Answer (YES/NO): NO